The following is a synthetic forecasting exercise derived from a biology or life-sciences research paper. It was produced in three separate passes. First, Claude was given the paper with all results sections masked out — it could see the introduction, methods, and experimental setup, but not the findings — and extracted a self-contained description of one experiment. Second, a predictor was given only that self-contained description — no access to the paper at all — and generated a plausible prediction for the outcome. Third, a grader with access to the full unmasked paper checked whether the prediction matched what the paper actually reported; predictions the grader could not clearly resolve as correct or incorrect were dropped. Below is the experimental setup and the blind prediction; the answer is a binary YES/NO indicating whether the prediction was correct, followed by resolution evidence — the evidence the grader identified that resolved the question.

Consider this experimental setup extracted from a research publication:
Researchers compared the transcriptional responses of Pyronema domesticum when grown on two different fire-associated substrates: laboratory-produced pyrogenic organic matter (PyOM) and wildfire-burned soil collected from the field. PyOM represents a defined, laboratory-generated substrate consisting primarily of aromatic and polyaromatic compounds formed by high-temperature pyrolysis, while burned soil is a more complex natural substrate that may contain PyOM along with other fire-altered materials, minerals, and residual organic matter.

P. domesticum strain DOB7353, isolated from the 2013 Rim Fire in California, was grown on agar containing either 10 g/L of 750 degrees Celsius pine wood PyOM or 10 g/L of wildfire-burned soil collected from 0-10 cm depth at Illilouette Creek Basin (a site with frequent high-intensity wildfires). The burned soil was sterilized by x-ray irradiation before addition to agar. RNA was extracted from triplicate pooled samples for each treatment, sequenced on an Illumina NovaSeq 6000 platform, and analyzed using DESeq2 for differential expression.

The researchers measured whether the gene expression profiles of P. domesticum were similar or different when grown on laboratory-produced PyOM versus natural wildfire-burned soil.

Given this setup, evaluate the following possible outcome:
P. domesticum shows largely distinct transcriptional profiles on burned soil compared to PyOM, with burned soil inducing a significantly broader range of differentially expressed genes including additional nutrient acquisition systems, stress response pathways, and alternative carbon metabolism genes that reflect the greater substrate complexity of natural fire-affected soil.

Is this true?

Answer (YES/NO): NO